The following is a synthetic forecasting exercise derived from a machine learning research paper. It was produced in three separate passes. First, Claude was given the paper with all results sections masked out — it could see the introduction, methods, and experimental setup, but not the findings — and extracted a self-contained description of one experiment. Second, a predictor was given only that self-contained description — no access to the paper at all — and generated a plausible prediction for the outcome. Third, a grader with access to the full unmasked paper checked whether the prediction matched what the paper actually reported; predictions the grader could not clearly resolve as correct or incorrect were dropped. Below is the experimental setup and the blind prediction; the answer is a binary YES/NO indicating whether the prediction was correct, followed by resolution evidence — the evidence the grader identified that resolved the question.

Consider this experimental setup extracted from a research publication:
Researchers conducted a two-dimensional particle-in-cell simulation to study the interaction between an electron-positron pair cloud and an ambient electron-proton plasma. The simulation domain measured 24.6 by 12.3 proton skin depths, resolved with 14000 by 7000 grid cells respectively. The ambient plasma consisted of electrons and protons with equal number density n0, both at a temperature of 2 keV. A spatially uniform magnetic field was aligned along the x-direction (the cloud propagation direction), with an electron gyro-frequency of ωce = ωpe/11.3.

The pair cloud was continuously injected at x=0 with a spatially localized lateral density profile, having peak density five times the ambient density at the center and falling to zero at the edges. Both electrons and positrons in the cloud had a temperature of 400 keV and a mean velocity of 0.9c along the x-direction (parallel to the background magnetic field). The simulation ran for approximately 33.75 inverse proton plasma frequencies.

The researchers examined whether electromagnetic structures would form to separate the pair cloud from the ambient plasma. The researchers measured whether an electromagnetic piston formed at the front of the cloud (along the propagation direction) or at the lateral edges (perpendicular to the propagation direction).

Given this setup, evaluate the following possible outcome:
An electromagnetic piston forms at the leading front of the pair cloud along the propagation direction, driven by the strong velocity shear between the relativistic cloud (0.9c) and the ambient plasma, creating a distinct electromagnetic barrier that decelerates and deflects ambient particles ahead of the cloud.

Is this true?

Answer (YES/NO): NO